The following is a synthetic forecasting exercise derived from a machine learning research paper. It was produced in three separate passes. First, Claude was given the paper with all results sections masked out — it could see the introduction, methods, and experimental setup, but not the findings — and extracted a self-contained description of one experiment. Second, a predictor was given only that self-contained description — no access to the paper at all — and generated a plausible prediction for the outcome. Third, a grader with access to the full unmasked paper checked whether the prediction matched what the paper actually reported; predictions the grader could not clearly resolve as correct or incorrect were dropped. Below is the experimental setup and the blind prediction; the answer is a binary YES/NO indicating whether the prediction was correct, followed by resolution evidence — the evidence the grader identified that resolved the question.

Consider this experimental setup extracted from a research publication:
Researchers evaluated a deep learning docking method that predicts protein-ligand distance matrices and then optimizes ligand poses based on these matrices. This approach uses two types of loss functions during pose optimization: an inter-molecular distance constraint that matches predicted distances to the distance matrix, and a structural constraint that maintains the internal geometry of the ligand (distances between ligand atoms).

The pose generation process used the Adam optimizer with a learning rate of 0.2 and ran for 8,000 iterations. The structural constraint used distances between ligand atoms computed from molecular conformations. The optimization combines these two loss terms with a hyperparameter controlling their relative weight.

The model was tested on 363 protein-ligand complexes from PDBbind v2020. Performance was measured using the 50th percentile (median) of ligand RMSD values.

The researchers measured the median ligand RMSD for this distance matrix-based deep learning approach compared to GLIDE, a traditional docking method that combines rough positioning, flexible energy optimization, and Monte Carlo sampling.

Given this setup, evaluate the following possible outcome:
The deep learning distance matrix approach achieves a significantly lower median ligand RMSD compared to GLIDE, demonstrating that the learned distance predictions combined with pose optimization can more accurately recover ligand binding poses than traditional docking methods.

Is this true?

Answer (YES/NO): YES